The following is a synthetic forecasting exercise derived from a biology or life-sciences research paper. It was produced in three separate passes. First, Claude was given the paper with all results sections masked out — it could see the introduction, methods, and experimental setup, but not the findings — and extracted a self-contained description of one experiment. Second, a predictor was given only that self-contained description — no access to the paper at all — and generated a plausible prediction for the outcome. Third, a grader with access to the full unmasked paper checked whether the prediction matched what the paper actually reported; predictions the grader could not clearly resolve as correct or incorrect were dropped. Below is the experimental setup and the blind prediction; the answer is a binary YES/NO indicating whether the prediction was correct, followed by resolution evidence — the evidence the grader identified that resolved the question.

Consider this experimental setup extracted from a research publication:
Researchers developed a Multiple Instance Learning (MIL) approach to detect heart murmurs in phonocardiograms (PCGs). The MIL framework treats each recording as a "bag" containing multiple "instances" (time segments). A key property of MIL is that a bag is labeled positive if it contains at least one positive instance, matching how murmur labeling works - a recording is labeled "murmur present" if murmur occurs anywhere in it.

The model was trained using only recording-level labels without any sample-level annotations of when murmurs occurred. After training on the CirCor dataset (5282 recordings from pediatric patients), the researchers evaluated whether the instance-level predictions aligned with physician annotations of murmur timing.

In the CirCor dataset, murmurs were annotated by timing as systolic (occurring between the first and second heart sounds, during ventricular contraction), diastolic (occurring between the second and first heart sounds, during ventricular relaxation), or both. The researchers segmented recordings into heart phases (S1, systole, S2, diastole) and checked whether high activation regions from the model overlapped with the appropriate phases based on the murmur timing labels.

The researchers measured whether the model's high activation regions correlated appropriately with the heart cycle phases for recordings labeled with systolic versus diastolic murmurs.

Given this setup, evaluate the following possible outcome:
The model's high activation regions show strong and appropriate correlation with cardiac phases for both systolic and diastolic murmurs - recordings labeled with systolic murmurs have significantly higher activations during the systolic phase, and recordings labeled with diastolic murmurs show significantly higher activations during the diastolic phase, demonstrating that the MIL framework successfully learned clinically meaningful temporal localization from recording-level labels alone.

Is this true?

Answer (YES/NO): NO